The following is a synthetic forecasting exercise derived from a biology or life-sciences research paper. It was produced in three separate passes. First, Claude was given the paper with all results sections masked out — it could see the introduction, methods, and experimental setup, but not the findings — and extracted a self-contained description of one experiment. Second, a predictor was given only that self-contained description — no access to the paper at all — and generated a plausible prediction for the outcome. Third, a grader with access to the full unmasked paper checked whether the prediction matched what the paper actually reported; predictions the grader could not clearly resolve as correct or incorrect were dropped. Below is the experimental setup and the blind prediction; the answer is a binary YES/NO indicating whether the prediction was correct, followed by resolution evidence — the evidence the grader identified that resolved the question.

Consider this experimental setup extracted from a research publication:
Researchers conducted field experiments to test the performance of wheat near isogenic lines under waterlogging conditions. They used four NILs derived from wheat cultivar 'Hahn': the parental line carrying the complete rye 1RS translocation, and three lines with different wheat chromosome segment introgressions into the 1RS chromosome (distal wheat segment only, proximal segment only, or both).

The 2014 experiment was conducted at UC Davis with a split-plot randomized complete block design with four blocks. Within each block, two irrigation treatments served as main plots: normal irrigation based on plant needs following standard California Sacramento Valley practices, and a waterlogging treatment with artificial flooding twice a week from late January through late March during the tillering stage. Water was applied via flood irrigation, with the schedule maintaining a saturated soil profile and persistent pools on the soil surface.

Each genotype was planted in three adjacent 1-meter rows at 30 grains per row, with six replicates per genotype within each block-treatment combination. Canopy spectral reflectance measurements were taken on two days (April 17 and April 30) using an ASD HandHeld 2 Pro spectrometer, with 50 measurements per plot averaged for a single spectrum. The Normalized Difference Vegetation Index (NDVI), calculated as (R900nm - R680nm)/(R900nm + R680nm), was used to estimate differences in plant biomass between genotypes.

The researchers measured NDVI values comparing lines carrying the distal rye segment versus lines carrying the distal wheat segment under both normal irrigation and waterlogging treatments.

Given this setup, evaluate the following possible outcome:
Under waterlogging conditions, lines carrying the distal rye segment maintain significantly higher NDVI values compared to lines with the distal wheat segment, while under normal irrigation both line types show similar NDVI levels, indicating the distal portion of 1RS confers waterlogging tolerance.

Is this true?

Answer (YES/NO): NO